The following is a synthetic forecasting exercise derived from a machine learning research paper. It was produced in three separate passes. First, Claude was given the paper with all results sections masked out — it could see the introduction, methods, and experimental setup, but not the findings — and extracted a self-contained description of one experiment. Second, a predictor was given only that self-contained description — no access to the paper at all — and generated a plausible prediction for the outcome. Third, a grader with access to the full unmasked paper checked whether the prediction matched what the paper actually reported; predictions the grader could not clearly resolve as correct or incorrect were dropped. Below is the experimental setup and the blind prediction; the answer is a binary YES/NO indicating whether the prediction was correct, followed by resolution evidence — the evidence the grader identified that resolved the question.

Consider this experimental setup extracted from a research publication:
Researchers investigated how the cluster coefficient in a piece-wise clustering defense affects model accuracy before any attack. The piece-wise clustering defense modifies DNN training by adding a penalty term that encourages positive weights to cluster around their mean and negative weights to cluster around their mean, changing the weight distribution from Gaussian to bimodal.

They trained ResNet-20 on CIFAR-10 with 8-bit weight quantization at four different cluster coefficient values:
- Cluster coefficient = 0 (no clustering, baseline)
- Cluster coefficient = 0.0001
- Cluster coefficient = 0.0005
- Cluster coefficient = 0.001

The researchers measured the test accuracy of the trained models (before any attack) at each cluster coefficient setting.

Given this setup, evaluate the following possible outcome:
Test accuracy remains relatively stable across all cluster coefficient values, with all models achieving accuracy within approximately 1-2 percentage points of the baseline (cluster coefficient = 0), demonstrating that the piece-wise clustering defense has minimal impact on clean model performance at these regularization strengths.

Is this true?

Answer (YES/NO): YES